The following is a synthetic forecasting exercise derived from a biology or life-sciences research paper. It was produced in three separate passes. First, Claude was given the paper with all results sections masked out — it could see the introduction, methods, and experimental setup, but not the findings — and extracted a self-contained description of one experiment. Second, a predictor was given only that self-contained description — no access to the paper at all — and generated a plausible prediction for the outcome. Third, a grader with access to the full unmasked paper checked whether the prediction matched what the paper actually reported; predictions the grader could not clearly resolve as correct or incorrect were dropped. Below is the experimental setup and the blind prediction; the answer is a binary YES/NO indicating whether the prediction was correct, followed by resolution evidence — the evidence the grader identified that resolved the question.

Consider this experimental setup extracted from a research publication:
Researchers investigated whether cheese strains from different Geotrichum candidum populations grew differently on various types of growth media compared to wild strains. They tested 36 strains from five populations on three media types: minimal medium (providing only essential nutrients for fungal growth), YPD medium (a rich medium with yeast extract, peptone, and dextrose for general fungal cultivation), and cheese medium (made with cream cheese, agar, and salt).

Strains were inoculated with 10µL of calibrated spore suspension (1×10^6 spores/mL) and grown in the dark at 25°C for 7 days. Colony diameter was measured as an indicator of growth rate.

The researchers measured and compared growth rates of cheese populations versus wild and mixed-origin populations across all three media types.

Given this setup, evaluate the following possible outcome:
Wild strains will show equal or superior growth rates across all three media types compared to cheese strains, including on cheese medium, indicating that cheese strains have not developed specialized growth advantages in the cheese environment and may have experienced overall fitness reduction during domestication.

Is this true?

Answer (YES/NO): YES